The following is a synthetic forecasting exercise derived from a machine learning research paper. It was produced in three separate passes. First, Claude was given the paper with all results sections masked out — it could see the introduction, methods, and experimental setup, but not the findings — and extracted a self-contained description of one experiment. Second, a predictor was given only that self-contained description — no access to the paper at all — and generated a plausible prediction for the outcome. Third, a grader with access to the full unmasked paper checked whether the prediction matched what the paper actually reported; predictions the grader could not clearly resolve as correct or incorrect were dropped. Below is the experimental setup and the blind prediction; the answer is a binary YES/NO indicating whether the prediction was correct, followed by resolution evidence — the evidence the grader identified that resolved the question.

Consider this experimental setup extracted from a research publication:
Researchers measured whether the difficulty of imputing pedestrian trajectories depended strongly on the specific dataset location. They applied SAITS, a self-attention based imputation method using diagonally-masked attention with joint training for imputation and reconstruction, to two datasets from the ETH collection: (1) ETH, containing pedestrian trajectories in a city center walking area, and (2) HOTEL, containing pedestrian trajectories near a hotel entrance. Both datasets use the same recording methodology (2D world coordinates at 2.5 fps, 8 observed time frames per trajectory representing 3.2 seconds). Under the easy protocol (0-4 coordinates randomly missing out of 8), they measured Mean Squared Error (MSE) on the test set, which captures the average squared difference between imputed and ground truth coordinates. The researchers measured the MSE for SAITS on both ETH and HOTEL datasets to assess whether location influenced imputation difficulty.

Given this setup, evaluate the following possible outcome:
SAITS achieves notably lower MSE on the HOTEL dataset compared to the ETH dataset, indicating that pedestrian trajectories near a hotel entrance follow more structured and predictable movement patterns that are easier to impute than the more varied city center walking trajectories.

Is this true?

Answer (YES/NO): NO